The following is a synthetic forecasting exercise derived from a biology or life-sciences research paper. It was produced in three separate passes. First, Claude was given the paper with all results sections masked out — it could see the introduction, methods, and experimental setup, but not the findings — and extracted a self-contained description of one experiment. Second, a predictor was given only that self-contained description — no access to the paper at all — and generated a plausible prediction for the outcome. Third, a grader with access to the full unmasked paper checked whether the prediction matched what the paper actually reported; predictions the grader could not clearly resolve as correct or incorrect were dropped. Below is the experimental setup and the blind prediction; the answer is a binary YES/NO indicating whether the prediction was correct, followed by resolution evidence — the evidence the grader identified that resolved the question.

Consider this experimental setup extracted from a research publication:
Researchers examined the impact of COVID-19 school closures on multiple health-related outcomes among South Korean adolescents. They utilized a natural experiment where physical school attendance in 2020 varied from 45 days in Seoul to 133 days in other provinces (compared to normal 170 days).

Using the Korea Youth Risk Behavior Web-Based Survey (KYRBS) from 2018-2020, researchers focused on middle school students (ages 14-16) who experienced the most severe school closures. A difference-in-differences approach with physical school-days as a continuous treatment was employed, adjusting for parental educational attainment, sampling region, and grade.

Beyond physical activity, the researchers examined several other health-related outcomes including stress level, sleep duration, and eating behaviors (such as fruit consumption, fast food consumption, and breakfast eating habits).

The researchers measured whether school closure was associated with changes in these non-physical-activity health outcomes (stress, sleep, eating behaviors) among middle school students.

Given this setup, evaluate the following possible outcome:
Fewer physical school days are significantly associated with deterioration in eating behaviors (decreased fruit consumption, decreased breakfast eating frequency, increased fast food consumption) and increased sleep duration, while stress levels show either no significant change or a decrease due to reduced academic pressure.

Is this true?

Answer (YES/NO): NO